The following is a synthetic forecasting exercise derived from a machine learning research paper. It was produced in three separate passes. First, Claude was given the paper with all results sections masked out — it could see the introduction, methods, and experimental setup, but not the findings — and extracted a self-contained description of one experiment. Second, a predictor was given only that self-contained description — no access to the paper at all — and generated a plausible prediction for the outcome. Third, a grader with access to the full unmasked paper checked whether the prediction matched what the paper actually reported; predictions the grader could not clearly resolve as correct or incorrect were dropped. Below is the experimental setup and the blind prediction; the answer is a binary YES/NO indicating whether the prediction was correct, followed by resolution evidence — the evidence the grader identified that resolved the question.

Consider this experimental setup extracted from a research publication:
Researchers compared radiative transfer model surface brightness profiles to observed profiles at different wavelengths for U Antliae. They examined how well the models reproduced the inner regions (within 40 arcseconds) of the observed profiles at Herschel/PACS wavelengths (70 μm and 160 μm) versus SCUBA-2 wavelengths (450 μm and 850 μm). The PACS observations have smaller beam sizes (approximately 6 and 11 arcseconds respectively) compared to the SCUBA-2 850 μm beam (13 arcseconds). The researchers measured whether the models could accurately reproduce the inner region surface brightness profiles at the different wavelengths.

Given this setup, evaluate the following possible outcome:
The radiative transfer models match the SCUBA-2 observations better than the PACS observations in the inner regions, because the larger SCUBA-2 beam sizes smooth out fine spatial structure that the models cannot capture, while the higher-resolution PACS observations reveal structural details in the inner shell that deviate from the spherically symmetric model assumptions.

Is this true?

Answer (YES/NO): YES